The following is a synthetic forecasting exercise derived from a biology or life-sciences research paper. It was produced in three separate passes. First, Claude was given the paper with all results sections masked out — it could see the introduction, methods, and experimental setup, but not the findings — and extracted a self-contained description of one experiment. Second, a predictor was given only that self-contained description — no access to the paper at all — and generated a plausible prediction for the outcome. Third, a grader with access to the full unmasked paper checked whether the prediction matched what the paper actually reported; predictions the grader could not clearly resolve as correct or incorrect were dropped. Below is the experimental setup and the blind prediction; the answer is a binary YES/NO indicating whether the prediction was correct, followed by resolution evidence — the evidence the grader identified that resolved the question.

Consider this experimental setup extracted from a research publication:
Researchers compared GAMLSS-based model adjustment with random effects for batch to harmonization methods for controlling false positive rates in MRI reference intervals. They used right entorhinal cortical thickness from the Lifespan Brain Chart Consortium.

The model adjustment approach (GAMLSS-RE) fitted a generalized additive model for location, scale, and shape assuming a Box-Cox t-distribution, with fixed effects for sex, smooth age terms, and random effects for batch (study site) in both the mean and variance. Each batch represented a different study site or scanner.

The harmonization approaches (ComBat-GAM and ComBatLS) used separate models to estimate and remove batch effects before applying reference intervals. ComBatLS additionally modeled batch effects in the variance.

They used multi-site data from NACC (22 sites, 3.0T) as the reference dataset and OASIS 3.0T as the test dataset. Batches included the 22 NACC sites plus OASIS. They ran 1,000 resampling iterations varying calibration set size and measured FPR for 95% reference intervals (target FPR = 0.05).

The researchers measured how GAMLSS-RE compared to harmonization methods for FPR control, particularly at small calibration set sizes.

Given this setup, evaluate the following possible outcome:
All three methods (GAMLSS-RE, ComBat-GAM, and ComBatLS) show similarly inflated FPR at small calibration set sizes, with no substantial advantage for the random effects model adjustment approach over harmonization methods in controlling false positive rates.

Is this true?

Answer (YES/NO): NO